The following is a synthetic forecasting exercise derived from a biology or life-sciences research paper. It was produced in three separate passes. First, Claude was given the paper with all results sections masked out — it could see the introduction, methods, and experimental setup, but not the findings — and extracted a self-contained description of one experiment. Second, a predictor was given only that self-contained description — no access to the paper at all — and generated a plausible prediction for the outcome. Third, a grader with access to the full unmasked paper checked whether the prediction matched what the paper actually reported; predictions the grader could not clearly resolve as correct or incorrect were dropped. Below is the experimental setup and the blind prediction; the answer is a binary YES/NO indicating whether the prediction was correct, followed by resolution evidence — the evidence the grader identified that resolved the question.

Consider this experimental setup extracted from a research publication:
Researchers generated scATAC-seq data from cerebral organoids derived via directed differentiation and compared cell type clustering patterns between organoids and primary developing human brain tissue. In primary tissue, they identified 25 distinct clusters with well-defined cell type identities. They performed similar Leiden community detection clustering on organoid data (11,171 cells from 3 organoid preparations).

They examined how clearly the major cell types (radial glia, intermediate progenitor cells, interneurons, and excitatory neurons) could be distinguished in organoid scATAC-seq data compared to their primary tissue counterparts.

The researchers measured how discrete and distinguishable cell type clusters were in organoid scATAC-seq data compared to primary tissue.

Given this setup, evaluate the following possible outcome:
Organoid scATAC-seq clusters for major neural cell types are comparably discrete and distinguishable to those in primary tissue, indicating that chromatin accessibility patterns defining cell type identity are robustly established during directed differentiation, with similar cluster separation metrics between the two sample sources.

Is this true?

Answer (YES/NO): NO